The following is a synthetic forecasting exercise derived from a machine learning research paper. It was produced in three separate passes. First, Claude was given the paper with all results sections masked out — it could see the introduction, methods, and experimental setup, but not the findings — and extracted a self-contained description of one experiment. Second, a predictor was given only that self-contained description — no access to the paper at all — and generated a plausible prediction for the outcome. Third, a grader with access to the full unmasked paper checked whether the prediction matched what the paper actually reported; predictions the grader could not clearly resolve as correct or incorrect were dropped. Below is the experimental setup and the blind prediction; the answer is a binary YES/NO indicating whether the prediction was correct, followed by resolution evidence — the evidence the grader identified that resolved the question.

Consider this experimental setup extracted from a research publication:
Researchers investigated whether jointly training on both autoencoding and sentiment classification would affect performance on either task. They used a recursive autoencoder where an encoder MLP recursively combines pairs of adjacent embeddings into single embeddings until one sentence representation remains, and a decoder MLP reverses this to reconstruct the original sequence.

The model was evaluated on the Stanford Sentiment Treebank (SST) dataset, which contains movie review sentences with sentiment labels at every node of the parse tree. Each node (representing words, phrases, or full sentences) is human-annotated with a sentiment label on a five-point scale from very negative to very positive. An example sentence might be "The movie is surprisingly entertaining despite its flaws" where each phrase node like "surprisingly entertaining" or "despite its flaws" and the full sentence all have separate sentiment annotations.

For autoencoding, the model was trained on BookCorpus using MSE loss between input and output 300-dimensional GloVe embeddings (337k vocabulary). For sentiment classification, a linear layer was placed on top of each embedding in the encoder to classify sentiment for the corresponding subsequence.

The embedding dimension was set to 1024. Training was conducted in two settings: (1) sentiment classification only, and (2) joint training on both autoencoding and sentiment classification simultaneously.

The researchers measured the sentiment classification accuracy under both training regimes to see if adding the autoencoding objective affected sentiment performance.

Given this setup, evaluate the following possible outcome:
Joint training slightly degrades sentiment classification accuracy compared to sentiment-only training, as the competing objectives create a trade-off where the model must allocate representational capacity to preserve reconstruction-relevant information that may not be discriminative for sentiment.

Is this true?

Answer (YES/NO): NO